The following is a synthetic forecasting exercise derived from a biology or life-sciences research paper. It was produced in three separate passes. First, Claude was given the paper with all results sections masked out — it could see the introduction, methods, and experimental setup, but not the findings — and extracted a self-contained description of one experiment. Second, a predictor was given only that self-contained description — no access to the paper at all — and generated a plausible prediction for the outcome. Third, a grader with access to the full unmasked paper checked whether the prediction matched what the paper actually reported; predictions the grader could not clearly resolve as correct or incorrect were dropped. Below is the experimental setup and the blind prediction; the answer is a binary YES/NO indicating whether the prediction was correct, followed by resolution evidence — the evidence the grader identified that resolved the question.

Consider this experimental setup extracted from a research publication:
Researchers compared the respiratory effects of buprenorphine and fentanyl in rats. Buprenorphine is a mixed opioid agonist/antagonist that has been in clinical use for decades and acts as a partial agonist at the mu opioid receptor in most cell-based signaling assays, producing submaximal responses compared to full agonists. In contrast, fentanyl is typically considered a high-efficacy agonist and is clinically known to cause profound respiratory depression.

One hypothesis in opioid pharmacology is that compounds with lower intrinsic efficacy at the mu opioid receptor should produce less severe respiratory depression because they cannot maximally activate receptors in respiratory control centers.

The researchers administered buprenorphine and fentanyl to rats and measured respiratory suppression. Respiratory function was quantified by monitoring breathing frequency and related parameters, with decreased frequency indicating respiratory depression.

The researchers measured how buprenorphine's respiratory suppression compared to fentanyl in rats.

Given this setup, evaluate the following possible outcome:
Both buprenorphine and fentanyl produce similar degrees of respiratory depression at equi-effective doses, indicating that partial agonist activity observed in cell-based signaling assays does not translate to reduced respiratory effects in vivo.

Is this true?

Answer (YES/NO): YES